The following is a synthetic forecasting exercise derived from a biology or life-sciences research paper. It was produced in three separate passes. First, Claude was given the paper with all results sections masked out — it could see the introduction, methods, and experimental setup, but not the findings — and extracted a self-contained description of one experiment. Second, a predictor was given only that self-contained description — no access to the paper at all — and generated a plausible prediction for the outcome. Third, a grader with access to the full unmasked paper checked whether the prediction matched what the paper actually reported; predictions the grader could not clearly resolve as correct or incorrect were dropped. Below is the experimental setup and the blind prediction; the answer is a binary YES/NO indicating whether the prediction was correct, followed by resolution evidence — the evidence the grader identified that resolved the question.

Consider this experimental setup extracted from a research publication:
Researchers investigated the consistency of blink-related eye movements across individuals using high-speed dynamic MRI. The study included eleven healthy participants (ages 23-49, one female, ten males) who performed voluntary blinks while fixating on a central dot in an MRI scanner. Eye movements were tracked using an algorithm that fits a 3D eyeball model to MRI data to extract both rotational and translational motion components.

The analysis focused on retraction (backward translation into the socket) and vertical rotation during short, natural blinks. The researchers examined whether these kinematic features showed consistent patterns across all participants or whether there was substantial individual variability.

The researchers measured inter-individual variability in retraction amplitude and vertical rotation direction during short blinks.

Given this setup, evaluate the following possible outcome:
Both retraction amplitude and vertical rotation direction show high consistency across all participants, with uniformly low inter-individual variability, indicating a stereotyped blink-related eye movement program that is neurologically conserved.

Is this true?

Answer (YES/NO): NO